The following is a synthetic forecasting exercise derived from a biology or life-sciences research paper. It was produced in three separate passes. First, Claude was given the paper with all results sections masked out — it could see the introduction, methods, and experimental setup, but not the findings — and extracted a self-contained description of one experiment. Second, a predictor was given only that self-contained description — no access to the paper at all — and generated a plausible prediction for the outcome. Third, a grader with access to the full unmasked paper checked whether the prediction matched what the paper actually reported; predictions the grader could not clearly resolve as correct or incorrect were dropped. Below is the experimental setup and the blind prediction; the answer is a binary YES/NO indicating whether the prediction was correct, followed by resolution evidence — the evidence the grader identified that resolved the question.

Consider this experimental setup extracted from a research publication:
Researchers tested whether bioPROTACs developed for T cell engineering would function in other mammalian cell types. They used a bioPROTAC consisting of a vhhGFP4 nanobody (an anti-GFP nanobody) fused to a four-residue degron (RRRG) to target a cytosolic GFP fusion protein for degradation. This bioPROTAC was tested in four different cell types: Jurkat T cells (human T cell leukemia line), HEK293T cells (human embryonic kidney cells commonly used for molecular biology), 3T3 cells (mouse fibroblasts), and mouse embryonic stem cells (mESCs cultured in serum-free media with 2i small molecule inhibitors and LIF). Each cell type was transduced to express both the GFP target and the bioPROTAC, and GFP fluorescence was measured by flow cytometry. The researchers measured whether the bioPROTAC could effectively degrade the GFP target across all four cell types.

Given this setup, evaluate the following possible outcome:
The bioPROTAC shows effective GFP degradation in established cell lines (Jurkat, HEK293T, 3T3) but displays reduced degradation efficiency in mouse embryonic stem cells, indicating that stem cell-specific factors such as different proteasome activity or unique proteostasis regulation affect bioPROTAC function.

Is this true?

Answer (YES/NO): NO